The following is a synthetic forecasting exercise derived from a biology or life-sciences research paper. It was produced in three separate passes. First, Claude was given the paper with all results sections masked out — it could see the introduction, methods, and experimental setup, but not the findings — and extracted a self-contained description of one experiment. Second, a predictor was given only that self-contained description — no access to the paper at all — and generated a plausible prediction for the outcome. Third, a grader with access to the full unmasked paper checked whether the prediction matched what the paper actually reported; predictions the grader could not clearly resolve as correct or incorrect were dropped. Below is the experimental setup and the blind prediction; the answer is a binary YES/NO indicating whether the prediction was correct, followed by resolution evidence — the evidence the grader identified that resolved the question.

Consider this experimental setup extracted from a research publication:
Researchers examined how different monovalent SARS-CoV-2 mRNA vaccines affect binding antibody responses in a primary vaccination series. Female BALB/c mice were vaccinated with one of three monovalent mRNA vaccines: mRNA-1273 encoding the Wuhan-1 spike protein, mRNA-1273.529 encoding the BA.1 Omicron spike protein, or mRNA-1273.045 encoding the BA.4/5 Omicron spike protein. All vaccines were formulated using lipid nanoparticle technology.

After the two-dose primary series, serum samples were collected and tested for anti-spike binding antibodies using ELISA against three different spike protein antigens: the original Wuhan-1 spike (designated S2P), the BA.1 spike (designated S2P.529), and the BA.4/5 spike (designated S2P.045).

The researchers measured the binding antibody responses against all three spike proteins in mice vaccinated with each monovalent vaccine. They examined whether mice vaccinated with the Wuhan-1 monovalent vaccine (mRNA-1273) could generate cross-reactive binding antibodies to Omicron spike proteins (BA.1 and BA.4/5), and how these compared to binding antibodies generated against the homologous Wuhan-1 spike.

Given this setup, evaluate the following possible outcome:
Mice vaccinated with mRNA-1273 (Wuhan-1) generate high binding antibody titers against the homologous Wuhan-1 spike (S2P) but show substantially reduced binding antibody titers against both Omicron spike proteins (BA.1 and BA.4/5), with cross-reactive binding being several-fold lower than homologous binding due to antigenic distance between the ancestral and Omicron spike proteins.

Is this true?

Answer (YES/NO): NO